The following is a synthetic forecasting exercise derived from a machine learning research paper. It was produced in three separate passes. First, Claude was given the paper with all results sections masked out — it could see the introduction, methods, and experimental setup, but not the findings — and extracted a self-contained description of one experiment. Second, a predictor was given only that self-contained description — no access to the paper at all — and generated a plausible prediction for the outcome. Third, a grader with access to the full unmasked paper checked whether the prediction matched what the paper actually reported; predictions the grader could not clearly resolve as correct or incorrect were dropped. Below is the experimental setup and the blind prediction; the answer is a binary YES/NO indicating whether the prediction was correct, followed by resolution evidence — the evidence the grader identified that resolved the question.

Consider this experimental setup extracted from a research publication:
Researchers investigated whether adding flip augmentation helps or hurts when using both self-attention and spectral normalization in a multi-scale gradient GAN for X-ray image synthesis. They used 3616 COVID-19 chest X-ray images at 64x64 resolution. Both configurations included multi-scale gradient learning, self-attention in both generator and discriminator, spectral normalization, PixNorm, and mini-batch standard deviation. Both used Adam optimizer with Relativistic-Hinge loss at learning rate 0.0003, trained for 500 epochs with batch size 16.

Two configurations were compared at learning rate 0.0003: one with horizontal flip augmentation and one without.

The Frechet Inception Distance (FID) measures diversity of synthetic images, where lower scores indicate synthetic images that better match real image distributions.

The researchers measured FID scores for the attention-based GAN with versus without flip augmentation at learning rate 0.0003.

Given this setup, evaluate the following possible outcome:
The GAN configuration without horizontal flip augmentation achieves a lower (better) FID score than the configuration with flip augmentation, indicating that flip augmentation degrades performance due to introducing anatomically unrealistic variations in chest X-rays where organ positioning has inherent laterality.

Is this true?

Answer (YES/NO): NO